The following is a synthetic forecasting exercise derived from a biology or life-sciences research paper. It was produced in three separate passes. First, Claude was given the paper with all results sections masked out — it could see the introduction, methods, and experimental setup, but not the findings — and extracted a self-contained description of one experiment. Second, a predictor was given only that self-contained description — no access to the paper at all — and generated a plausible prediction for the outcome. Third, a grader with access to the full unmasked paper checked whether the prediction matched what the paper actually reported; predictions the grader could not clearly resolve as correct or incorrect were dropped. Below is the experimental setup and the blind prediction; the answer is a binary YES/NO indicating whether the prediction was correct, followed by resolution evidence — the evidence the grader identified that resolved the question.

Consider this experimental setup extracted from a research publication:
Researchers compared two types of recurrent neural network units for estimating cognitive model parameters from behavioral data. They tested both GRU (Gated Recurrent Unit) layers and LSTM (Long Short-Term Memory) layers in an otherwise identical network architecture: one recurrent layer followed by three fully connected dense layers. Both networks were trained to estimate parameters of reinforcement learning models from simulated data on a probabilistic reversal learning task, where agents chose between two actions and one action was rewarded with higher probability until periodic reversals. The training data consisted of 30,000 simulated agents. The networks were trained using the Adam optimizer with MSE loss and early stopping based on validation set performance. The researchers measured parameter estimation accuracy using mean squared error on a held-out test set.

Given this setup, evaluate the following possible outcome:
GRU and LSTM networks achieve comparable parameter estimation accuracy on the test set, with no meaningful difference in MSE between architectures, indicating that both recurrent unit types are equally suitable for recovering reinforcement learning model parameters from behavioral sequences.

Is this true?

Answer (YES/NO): NO